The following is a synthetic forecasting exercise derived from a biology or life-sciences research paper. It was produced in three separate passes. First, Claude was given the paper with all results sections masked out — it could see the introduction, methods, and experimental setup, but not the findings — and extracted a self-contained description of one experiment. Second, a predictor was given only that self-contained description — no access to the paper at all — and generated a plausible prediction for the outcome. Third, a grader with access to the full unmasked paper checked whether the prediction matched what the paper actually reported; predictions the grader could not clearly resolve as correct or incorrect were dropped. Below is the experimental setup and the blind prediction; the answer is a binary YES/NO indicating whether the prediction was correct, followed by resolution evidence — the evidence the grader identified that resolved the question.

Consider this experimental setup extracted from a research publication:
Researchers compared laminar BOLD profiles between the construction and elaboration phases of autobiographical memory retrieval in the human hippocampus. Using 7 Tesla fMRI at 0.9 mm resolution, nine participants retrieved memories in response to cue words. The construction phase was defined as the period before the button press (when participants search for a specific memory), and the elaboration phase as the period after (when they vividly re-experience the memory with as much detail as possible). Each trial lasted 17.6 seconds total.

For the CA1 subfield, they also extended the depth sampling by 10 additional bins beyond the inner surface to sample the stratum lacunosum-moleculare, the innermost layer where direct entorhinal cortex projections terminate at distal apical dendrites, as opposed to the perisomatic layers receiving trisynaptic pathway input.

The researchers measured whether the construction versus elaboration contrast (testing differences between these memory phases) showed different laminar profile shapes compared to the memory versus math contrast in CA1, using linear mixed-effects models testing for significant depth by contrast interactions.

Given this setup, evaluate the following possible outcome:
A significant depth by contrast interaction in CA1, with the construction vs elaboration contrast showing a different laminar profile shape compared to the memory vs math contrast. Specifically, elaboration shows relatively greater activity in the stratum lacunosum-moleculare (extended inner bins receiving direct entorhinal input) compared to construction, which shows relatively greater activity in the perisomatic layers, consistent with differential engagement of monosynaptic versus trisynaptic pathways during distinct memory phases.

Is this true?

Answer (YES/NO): NO